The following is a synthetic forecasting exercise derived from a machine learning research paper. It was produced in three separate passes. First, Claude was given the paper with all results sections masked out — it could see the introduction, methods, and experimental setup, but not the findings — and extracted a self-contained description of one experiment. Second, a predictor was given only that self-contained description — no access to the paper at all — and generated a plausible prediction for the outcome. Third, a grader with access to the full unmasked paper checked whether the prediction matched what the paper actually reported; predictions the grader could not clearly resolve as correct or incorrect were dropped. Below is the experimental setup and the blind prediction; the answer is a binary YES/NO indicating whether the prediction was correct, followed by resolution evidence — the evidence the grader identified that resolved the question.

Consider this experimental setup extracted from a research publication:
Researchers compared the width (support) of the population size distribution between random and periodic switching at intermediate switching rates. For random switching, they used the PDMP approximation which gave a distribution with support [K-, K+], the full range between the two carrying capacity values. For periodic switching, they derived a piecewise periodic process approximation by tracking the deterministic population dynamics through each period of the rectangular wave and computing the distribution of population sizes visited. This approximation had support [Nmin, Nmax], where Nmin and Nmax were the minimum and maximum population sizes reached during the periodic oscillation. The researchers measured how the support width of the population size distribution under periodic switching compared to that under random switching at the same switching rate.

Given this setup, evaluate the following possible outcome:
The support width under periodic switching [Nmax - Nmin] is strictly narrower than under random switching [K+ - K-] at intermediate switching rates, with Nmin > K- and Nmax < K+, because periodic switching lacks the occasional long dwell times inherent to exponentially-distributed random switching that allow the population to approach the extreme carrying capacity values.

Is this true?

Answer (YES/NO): YES